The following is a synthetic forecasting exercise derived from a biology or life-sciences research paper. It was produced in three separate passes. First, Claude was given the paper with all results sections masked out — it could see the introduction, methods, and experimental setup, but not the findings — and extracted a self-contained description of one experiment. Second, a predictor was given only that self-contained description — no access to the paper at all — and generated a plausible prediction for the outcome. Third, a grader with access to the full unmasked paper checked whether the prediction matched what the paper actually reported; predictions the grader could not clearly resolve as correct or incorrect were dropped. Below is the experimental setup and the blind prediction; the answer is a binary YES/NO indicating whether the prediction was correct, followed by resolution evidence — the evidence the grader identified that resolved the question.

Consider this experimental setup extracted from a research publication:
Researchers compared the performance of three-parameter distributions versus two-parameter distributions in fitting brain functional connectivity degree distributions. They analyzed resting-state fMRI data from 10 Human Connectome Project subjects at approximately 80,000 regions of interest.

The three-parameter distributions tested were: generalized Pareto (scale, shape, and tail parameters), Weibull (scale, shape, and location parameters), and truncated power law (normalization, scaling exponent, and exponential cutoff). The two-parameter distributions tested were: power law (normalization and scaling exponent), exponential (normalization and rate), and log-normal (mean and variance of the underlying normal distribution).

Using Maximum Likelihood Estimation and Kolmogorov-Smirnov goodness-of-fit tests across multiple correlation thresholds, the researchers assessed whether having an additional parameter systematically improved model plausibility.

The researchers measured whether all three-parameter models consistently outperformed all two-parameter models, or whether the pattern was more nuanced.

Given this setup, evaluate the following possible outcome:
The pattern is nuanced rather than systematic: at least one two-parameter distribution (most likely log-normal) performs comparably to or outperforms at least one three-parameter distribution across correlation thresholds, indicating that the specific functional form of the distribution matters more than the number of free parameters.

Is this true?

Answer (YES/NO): YES